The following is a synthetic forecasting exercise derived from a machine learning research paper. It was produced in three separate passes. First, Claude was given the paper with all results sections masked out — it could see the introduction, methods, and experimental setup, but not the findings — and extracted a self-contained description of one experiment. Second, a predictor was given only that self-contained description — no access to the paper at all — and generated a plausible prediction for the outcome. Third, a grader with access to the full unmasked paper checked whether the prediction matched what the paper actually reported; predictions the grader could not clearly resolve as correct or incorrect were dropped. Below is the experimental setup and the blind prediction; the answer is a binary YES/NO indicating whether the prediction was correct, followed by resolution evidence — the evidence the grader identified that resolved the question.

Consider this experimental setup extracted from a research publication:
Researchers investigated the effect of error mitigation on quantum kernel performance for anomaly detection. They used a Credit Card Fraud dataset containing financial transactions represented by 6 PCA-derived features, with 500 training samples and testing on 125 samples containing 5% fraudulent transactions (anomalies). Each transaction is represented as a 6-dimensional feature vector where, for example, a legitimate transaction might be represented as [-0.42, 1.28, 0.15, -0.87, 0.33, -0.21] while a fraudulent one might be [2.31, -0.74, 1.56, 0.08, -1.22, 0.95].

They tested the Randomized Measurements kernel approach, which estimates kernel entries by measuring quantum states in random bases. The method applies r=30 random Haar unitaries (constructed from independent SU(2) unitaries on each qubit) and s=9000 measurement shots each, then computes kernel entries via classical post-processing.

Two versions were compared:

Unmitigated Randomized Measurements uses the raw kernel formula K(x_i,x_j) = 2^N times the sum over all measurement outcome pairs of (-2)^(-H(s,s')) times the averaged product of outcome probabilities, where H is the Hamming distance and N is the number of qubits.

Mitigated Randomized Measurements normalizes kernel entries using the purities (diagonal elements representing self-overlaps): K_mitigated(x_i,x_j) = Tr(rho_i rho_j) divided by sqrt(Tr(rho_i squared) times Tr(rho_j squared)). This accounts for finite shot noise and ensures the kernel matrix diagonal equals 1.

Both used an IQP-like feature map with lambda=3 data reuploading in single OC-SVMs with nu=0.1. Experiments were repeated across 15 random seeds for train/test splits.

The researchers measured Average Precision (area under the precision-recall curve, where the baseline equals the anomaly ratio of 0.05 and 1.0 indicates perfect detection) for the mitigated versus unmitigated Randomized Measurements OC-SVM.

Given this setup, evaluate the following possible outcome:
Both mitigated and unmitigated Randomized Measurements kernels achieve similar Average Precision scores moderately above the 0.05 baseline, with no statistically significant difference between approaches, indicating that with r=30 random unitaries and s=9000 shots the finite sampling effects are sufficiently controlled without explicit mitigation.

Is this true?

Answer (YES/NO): NO